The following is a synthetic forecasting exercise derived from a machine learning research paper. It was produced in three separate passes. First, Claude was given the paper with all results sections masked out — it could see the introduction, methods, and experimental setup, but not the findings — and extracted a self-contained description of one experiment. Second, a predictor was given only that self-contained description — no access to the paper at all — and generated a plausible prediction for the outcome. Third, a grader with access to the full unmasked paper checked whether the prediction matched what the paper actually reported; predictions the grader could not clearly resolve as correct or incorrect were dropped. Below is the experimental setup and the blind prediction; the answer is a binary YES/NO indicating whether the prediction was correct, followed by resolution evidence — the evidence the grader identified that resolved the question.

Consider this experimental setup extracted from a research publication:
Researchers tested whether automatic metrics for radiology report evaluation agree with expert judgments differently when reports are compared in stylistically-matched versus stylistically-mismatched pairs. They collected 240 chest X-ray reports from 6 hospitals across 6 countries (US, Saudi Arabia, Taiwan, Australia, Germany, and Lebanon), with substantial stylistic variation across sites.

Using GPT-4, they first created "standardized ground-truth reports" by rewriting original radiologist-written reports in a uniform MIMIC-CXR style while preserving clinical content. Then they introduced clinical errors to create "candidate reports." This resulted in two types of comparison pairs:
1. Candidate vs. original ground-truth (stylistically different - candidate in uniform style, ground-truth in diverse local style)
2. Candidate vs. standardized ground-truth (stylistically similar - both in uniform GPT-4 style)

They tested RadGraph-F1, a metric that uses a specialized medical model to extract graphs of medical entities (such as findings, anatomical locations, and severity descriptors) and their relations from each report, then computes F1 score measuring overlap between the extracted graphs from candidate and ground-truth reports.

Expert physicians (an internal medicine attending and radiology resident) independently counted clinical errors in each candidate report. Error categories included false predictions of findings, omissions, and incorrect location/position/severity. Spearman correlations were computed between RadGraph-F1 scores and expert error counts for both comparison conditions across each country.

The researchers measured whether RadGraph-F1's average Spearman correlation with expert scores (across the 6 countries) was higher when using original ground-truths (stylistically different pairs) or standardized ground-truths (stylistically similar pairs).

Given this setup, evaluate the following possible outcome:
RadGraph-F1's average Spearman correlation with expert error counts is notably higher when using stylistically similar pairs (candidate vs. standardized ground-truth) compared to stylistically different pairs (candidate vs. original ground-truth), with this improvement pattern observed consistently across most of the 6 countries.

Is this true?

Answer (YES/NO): YES